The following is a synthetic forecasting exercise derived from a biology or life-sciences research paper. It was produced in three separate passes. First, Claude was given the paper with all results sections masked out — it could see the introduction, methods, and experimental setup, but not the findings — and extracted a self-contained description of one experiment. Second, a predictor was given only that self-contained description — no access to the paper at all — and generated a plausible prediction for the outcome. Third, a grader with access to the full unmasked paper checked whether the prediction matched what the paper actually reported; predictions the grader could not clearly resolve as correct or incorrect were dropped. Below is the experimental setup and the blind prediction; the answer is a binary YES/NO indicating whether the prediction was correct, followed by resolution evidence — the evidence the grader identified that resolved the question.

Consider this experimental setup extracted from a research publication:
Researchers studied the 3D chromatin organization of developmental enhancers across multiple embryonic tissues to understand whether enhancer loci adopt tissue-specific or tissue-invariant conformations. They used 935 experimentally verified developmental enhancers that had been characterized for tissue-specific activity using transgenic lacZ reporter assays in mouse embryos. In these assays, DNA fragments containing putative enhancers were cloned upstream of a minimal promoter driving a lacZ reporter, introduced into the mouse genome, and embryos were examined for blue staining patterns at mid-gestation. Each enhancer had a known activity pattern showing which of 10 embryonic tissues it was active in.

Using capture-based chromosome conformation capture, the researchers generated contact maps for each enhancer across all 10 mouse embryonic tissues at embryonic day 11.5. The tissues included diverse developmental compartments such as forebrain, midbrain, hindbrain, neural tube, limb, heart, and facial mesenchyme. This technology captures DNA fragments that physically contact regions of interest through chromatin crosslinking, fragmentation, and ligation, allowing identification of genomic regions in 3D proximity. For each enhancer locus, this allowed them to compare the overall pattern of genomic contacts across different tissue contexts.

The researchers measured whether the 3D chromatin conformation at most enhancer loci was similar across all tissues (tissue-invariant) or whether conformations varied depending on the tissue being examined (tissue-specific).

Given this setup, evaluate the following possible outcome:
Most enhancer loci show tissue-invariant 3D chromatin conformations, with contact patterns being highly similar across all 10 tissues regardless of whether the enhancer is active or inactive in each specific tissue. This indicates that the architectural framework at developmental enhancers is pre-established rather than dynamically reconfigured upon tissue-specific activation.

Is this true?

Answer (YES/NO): NO